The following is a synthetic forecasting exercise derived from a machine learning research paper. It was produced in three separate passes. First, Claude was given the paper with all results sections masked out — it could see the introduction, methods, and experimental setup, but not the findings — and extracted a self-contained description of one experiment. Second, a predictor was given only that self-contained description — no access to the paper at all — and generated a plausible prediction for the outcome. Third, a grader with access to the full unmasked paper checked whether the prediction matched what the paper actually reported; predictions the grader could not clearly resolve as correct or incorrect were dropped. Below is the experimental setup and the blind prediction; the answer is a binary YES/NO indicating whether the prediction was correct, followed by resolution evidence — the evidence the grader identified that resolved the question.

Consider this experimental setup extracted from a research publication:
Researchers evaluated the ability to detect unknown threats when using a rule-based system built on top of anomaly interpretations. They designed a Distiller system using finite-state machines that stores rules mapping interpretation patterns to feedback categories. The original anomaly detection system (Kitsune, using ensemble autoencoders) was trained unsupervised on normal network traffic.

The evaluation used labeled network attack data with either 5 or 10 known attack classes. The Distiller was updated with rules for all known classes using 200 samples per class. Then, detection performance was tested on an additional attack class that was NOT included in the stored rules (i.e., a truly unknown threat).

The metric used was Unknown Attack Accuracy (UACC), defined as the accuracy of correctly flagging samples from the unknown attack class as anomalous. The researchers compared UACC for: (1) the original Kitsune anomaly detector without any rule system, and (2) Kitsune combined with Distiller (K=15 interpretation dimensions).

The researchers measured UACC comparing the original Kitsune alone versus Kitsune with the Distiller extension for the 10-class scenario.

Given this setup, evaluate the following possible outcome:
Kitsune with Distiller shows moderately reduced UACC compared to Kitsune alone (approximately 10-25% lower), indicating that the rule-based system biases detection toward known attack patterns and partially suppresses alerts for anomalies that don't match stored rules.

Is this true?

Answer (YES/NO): NO